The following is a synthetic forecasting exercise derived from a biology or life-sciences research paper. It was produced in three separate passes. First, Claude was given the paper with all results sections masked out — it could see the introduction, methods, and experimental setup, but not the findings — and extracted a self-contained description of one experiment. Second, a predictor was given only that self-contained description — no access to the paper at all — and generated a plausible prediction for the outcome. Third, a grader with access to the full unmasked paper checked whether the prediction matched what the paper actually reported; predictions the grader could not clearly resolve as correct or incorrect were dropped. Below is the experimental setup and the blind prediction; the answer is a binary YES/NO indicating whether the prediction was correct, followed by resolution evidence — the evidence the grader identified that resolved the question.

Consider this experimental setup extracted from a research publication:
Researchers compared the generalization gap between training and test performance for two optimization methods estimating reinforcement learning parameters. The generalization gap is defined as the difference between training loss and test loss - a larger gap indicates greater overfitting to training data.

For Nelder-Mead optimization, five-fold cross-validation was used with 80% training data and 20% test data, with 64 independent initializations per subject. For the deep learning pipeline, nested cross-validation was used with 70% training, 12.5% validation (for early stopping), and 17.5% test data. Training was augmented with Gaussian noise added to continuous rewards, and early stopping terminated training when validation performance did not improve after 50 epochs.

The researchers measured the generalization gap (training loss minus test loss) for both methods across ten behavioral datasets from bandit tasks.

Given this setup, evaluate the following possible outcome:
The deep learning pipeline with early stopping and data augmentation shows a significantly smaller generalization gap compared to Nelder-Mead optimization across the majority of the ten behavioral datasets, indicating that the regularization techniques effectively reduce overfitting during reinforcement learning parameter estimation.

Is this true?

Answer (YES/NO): YES